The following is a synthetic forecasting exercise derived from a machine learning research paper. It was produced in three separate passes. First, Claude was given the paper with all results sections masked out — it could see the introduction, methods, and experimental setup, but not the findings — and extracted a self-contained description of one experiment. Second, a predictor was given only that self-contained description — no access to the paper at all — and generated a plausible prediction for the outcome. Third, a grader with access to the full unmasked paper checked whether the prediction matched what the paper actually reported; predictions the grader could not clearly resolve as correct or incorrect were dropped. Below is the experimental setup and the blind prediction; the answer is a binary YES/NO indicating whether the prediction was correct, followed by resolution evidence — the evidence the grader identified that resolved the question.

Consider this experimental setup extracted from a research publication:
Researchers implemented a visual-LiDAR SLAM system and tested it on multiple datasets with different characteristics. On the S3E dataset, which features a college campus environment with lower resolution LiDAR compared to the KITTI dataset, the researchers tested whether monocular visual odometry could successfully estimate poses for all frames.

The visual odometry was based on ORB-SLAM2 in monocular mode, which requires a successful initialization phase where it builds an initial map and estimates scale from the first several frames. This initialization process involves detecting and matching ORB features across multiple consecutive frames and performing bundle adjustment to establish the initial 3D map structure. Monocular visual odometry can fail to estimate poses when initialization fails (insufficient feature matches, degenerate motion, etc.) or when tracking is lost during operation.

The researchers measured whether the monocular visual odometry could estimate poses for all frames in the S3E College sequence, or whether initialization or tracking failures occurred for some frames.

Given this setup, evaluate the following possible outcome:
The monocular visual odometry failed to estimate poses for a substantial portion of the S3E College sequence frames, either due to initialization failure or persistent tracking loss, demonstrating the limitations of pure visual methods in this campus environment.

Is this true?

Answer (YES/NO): NO